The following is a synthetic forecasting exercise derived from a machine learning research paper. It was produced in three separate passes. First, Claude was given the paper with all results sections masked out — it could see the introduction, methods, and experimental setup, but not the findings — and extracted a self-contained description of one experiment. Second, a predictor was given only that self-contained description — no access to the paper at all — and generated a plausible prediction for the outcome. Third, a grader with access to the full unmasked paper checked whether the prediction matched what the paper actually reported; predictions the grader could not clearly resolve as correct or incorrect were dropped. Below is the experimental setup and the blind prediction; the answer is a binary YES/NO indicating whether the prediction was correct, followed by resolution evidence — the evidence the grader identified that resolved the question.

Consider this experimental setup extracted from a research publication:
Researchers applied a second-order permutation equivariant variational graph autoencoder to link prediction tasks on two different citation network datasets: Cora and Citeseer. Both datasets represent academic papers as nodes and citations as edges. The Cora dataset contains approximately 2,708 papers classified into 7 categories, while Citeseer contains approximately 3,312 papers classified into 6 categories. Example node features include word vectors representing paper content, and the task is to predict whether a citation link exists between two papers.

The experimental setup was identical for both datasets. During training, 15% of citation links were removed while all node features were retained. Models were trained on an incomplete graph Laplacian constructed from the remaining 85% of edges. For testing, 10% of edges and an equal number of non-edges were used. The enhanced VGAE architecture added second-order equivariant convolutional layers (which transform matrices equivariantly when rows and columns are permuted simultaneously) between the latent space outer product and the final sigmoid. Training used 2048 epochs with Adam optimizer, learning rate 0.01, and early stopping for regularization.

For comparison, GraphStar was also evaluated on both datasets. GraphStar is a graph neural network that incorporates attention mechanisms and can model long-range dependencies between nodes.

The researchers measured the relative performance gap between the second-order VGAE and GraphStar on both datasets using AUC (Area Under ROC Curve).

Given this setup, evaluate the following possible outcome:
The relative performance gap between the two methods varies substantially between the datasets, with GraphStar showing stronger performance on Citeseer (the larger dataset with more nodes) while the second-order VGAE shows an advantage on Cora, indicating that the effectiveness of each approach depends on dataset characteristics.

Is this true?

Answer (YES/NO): YES